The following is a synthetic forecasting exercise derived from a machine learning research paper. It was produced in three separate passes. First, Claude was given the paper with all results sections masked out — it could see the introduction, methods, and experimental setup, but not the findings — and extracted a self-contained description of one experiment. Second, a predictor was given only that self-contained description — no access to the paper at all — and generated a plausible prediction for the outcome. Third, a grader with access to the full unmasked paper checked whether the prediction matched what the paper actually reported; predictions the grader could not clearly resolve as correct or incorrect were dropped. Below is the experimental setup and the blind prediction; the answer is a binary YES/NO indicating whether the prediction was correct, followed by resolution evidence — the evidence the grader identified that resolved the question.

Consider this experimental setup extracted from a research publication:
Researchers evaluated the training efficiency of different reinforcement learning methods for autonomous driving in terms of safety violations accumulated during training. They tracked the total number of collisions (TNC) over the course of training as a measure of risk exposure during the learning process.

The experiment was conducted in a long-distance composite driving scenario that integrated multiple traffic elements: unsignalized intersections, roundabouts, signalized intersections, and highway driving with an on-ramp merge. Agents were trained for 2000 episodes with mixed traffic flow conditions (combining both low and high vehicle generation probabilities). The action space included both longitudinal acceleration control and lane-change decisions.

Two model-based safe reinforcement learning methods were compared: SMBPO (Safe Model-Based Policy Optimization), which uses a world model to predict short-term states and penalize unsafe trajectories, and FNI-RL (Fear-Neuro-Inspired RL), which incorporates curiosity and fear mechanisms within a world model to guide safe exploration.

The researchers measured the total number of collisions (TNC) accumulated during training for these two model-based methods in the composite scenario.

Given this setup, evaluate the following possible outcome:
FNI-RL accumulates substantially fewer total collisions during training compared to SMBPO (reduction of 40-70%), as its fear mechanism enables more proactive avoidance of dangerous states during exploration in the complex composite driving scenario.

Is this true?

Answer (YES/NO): NO